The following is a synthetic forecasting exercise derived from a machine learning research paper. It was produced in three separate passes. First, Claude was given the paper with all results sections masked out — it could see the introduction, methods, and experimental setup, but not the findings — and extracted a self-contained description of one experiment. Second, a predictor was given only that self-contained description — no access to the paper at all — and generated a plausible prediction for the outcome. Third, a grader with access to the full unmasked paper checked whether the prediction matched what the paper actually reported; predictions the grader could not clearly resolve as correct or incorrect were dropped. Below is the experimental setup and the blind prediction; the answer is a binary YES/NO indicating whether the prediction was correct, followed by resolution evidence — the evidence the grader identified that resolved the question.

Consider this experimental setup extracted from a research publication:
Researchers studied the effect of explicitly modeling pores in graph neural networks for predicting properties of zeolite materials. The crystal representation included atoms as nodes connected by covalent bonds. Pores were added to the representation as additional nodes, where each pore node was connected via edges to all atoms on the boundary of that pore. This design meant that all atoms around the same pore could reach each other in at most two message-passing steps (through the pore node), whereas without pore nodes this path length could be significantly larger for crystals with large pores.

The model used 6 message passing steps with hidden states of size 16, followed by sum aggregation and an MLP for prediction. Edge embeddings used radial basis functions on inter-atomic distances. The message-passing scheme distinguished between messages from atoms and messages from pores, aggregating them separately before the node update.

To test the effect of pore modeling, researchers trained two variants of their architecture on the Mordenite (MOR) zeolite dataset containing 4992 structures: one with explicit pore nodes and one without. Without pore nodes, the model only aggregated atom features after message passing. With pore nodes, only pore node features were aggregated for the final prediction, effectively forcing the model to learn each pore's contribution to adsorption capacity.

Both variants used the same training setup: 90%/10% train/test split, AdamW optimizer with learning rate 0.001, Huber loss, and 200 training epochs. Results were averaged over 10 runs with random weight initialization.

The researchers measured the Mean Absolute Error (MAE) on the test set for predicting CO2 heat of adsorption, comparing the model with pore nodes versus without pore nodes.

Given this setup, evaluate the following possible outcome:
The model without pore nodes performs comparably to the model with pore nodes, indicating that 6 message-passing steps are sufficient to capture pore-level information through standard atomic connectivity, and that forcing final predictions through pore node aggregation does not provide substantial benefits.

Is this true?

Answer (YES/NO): NO